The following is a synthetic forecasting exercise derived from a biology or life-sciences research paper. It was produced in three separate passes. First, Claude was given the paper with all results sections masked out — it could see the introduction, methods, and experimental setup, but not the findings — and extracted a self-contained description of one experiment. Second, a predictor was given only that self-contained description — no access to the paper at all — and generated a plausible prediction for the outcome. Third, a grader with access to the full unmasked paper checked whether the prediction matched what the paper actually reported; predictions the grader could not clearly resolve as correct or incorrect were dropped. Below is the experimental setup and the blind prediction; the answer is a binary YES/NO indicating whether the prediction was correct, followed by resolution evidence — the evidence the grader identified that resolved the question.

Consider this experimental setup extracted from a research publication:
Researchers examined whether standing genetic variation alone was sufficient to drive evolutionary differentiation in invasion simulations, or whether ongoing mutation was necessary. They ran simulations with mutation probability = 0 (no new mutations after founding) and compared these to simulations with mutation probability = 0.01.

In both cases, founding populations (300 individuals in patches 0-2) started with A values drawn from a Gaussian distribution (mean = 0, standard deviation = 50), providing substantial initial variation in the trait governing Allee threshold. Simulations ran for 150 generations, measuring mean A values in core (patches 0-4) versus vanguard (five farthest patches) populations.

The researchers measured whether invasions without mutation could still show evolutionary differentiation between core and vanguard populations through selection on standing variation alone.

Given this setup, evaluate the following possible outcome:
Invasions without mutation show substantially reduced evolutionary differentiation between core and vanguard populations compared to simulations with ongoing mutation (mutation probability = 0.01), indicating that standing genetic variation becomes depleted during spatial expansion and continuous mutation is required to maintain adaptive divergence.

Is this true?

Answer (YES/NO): NO